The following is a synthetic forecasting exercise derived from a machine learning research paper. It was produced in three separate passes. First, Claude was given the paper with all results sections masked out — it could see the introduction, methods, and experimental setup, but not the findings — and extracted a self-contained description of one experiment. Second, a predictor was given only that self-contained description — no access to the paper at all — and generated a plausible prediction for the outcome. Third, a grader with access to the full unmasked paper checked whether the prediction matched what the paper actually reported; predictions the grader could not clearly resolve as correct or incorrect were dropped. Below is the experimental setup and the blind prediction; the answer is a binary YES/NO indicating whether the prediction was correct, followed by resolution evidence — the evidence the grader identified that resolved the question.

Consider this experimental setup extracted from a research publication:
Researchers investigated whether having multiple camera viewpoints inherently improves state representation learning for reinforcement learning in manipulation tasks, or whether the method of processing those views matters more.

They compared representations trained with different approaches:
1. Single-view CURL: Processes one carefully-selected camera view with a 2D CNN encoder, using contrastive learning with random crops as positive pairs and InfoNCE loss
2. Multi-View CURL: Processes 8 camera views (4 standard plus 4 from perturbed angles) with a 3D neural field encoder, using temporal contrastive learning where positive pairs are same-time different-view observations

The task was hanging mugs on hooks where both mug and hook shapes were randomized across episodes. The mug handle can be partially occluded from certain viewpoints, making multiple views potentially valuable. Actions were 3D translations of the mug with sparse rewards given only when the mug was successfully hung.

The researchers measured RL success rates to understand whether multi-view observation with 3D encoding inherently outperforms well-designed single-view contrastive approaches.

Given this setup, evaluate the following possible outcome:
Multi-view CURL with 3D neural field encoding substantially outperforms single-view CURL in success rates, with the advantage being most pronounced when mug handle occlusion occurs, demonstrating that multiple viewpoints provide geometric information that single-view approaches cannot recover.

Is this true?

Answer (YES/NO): NO